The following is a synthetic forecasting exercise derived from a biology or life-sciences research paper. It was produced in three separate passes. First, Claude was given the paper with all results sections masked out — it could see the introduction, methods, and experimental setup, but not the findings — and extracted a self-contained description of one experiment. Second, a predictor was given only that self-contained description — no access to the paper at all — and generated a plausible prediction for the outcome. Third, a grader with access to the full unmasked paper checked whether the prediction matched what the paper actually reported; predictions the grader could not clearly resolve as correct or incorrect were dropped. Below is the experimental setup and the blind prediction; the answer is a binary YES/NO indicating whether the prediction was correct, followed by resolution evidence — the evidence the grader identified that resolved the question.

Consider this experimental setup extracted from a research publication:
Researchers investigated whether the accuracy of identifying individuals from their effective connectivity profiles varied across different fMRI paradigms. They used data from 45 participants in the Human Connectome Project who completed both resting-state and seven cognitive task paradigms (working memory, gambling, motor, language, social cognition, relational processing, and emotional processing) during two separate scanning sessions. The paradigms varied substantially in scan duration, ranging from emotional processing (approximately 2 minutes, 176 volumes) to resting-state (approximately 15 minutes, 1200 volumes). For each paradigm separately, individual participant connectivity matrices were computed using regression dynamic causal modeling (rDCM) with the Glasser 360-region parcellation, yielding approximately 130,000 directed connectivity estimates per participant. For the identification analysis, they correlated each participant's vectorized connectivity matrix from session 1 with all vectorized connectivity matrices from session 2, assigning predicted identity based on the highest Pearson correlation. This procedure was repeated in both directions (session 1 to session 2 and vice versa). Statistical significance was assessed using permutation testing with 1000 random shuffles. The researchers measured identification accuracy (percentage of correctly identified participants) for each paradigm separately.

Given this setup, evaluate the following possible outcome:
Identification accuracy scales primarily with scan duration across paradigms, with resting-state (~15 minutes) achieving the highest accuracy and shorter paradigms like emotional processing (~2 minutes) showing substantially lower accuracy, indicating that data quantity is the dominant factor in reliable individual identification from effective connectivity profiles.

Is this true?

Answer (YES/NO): NO